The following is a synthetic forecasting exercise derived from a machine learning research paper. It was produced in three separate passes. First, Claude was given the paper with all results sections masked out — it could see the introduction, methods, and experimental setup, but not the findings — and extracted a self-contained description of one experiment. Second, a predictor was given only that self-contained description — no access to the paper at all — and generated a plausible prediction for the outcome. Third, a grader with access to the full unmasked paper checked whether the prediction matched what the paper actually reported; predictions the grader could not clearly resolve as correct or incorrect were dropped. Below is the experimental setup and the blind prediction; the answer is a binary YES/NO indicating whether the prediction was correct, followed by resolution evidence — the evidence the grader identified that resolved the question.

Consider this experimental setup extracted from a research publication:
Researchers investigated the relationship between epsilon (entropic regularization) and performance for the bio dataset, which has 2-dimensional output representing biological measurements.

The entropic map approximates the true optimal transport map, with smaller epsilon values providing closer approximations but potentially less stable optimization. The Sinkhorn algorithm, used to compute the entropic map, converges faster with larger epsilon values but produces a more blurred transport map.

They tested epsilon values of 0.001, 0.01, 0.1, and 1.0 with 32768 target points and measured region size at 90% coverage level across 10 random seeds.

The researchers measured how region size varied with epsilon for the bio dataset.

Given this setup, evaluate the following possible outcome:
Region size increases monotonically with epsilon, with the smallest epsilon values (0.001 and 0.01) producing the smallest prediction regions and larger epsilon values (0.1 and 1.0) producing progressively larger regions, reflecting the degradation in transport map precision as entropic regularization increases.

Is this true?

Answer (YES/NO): NO